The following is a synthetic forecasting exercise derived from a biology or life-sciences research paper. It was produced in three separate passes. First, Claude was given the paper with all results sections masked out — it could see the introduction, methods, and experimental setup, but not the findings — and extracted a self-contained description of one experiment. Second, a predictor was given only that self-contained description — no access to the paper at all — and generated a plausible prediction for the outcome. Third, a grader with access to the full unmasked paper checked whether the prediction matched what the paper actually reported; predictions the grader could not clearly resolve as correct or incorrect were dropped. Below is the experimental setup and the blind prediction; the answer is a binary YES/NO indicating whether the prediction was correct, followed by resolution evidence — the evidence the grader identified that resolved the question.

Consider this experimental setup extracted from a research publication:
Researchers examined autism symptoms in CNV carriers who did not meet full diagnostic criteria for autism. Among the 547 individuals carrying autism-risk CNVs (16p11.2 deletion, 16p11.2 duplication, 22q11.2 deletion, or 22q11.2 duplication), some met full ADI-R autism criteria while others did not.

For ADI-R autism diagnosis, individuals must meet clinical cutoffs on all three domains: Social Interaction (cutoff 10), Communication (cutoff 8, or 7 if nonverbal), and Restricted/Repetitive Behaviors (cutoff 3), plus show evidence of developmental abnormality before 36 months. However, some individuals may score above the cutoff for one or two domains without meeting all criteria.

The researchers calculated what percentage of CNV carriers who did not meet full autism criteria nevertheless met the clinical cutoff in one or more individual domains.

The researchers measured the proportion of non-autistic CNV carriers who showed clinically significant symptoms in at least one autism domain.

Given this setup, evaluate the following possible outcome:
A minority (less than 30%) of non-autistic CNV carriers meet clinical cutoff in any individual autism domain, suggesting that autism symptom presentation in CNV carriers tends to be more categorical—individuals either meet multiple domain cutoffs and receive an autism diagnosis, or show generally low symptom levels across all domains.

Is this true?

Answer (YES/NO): NO